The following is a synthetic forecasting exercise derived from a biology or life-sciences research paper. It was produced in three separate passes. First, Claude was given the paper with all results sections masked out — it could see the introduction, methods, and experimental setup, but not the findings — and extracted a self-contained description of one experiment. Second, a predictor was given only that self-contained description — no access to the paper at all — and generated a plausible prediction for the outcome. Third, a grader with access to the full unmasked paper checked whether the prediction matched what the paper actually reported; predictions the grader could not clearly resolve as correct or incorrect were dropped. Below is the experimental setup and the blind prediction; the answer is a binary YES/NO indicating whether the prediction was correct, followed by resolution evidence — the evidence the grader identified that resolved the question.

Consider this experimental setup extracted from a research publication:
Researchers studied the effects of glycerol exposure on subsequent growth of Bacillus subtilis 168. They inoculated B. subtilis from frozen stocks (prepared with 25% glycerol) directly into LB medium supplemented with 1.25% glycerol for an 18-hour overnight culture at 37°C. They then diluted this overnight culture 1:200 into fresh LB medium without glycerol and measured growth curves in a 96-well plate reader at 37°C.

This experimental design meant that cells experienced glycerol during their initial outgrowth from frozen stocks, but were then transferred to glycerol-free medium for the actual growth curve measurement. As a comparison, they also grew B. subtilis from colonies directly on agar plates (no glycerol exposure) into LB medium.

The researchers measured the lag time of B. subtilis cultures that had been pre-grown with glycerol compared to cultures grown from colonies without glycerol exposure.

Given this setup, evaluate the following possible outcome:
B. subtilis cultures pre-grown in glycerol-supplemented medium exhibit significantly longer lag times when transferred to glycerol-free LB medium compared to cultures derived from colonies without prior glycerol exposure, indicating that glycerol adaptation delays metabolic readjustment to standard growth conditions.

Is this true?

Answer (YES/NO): YES